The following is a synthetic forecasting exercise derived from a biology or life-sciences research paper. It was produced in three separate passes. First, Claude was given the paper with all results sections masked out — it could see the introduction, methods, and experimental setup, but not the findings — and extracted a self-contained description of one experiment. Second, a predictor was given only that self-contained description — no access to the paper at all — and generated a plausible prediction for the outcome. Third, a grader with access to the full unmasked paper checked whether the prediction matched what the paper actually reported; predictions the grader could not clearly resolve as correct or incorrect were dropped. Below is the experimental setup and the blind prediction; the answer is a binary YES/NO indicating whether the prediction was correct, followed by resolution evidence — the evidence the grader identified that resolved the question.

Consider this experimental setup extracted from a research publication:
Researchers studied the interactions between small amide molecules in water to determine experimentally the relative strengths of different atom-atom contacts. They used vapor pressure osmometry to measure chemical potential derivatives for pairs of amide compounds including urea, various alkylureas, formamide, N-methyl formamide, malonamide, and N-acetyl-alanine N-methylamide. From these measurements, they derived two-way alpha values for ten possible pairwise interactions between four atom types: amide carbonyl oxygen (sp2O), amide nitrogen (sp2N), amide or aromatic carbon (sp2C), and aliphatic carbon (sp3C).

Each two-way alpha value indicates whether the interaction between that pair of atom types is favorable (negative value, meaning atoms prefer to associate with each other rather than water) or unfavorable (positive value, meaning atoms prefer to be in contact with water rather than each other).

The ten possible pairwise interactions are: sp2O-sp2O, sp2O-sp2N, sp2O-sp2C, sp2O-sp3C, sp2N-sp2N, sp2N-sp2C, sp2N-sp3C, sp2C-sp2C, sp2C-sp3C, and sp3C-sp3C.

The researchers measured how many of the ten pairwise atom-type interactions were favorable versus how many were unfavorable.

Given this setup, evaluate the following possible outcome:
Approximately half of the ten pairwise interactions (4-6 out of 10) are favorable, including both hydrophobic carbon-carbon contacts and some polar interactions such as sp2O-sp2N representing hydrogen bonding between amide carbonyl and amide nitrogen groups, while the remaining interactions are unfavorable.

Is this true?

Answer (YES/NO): YES